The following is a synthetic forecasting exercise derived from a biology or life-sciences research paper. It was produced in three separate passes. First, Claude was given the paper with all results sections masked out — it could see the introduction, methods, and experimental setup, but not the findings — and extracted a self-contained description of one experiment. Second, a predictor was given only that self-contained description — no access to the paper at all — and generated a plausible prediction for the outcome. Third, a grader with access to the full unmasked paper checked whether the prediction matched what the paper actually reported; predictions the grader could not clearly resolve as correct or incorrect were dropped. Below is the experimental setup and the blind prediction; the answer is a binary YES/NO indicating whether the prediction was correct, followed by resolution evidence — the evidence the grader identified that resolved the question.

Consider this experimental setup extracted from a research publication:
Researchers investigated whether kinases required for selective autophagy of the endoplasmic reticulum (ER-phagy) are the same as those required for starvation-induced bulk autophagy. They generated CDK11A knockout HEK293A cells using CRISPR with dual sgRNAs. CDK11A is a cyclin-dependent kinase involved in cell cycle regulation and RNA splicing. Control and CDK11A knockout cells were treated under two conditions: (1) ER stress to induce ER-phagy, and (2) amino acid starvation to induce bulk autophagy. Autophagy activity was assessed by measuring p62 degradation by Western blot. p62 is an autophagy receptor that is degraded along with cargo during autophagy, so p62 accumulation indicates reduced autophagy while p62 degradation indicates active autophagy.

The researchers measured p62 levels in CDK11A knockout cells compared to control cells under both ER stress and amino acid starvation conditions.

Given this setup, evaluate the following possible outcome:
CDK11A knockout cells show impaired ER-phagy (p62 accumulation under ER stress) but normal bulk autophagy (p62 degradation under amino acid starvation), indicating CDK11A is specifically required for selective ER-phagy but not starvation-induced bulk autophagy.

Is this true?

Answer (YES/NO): YES